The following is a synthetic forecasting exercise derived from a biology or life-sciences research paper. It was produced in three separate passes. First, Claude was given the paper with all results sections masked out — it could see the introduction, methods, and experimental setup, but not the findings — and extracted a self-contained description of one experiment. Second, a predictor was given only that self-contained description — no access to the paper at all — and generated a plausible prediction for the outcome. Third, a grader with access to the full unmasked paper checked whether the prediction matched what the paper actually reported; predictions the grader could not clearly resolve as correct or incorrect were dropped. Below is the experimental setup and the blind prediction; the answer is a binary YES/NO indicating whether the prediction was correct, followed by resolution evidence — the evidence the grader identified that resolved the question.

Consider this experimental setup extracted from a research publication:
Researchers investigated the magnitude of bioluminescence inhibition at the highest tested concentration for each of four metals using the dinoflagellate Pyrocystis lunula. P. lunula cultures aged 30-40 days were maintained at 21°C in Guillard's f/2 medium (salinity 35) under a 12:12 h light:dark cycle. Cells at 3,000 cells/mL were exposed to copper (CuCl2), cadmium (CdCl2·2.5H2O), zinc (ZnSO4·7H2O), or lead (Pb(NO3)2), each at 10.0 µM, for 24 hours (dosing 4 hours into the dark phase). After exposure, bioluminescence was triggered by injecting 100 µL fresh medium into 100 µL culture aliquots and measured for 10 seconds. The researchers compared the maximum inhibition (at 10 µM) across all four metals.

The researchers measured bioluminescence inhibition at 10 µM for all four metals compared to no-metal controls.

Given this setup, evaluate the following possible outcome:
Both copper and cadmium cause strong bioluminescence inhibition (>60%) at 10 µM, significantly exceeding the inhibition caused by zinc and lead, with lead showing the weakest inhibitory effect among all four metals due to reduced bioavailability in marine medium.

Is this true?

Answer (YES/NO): NO